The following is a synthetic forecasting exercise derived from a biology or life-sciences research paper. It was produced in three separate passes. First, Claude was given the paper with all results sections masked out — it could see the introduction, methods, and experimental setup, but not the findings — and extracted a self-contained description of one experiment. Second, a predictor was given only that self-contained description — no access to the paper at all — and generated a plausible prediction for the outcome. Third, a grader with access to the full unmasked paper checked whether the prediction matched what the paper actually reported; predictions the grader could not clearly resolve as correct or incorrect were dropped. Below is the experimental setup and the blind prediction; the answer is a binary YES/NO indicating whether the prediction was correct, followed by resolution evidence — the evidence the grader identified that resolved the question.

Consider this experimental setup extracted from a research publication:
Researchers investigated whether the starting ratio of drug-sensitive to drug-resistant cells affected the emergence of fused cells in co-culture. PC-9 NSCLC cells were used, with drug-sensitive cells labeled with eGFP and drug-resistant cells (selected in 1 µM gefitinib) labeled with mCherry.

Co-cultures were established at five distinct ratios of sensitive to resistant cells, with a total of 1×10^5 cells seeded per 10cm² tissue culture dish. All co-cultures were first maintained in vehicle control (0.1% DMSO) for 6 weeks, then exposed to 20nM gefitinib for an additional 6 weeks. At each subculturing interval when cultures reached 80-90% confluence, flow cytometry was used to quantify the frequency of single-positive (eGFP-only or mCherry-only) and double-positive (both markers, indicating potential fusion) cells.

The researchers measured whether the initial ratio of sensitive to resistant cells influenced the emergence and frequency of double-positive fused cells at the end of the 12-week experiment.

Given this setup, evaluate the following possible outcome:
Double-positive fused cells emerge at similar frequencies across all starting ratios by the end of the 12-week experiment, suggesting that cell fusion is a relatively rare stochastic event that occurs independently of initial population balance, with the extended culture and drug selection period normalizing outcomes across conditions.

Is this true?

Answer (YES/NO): NO